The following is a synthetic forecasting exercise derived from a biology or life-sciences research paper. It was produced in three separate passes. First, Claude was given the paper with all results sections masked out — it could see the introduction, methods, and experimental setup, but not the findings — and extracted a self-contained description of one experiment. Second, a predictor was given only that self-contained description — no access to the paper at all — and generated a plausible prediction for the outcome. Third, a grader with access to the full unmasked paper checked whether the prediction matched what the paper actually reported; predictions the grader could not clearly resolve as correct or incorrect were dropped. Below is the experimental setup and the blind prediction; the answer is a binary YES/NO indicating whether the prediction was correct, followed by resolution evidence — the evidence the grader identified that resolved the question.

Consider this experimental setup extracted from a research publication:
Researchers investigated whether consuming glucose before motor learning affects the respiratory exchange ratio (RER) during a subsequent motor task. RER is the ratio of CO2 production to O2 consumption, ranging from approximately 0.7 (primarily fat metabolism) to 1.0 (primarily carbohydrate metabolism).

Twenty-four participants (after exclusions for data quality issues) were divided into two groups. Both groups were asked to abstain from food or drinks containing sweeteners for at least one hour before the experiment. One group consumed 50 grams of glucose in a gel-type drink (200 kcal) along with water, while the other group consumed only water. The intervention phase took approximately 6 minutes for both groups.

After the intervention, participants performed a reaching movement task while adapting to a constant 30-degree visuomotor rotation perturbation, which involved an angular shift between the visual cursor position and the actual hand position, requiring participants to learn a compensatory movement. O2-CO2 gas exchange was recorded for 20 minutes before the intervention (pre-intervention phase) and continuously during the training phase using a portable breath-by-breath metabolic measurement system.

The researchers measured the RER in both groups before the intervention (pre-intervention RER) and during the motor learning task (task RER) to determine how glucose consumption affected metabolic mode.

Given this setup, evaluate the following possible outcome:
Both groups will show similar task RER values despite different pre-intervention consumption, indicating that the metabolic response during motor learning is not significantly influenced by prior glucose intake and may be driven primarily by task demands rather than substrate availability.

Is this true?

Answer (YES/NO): NO